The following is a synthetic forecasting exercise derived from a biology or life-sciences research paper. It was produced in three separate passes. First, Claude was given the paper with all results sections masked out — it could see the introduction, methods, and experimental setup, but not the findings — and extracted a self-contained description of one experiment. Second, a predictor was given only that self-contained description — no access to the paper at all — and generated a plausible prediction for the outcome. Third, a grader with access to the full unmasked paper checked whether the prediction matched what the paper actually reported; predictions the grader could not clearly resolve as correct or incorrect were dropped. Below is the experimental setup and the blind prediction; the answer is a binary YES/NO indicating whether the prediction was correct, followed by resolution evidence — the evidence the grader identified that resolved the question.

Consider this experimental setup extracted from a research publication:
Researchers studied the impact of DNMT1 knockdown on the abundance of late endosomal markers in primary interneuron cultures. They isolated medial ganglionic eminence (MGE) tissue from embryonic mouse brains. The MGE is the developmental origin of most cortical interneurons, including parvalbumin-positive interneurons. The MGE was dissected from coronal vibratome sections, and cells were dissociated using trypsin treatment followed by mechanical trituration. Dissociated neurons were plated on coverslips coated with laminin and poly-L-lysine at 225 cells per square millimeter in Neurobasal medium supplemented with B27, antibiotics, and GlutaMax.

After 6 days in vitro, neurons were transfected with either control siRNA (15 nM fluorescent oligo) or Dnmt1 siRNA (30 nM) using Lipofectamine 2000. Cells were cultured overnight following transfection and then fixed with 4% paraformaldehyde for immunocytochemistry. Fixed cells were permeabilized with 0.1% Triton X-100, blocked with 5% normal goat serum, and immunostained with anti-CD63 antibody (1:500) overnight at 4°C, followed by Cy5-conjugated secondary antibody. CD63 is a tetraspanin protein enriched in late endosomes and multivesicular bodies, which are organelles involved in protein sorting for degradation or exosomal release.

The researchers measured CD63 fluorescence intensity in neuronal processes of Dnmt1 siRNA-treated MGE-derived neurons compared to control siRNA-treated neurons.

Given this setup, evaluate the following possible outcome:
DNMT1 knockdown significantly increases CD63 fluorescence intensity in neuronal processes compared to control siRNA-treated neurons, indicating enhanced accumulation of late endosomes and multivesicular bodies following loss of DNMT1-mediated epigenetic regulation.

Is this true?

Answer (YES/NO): YES